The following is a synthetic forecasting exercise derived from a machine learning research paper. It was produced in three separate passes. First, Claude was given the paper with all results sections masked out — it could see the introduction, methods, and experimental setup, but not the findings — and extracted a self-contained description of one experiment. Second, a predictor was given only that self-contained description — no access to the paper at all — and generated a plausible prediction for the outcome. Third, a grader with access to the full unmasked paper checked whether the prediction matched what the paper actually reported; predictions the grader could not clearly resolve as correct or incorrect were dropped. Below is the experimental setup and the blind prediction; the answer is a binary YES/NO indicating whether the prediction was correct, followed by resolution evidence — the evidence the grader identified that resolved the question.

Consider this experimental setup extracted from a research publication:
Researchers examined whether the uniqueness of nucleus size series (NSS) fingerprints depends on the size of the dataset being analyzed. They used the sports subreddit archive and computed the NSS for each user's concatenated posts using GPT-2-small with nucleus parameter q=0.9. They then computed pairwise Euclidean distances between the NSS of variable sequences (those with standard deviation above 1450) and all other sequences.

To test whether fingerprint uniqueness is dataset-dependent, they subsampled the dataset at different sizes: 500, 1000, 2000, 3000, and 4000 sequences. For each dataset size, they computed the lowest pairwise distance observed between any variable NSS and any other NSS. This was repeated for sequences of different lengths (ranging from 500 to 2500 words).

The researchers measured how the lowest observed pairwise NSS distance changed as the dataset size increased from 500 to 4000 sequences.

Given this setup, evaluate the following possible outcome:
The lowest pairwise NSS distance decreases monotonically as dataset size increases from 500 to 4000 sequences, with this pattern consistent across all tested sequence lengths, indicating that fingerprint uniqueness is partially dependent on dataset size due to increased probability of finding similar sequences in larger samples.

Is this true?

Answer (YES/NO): NO